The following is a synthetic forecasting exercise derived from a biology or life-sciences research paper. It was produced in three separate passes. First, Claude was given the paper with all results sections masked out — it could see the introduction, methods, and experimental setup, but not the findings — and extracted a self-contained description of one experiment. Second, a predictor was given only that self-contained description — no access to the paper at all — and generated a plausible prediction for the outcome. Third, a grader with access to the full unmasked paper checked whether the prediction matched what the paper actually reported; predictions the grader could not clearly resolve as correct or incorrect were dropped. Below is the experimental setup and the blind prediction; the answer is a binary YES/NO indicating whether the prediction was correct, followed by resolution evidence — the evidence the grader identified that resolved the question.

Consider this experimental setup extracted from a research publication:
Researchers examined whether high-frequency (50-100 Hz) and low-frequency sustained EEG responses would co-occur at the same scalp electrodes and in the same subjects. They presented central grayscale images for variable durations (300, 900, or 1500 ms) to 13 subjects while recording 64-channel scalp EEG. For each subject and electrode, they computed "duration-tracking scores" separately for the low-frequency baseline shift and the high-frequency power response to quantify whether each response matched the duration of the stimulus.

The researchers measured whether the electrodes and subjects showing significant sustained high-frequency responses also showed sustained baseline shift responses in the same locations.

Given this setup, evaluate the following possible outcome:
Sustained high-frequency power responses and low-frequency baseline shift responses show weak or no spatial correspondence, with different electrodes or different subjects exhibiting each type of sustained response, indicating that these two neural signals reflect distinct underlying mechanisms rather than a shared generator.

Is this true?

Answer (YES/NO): YES